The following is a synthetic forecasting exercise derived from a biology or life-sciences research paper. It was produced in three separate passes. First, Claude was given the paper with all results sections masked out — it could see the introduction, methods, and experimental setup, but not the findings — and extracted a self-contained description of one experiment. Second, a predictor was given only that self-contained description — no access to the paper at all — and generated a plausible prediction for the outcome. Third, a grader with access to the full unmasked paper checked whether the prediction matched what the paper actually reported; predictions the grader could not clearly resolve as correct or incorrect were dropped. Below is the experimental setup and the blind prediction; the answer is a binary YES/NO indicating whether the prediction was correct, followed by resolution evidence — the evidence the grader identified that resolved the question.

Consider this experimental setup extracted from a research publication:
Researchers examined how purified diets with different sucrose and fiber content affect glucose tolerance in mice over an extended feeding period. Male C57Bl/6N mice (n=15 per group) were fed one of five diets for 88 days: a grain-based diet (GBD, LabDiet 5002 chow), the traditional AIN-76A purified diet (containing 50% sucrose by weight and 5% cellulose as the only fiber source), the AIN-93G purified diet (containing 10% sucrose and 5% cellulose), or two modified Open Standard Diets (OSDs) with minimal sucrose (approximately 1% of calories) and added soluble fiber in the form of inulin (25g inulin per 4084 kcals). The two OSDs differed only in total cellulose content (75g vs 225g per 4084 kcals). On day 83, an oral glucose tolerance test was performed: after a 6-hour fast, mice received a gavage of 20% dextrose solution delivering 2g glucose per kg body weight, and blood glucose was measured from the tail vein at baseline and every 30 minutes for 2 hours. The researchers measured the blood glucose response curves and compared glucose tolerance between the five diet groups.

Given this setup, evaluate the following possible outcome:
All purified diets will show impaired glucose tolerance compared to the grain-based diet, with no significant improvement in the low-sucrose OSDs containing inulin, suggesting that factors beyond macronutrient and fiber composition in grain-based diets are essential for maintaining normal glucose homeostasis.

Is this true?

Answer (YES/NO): NO